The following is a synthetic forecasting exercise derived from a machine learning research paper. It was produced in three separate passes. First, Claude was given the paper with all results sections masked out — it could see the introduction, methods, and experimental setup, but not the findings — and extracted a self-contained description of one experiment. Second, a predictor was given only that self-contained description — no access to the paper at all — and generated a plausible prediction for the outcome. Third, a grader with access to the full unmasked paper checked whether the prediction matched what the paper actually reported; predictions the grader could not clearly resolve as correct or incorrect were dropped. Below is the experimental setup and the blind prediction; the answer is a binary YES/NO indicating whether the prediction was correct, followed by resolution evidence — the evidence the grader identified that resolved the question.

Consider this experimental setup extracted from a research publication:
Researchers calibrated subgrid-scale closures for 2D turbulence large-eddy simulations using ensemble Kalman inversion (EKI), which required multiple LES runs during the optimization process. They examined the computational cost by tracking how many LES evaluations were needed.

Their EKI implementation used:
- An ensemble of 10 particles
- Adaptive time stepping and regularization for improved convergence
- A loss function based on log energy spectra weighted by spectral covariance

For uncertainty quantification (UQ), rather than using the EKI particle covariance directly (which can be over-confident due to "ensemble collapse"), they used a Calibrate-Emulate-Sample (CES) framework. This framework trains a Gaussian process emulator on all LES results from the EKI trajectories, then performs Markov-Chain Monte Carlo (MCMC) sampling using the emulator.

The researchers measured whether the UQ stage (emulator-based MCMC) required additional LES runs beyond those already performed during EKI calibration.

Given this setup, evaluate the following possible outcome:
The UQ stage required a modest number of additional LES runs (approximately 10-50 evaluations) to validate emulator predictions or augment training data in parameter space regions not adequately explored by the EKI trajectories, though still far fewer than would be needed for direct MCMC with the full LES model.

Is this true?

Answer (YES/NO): NO